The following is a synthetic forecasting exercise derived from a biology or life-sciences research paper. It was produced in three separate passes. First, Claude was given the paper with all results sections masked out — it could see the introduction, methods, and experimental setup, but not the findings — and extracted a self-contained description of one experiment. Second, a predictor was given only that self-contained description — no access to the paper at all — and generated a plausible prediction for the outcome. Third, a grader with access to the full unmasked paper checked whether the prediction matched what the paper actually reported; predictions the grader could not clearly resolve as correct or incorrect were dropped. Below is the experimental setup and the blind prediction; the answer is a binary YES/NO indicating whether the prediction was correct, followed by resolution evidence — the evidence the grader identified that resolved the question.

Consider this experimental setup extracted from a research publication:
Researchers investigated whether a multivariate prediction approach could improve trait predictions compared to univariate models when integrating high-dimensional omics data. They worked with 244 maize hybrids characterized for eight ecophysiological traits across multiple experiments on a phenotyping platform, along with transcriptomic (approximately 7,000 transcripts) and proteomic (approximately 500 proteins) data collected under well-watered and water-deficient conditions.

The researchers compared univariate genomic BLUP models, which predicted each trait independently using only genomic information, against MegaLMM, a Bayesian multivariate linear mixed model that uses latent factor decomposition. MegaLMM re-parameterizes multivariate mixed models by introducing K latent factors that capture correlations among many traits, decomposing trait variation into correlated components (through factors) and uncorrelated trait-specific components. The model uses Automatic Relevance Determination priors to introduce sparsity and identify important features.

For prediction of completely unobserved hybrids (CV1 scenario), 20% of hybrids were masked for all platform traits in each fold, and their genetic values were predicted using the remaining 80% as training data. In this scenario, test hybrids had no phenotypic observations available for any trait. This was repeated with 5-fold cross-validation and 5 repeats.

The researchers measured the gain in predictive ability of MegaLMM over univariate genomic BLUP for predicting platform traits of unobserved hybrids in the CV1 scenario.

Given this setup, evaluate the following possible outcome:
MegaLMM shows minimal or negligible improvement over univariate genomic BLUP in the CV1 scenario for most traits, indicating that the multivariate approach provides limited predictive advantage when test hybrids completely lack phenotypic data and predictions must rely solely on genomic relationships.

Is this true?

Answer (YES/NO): YES